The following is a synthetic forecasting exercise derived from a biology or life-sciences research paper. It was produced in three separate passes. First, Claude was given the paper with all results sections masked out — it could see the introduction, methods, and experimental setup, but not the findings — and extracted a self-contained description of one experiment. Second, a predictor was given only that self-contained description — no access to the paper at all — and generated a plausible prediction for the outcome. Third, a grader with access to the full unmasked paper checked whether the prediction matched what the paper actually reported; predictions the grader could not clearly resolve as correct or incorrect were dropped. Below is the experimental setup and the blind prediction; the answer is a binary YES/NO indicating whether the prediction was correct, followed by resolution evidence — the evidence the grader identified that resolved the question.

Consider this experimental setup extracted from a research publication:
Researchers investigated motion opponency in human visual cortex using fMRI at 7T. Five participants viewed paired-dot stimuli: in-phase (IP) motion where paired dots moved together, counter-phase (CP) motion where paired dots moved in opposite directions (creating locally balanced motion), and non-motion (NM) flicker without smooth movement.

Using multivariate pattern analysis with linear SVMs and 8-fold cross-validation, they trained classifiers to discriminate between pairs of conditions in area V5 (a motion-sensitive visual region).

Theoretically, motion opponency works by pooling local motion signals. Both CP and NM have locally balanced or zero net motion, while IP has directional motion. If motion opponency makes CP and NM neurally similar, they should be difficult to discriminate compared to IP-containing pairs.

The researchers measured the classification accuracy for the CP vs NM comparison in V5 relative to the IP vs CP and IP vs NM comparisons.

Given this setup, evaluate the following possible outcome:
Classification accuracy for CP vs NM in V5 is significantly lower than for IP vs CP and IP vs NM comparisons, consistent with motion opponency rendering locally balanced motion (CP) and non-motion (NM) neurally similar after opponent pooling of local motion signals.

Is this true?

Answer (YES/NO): YES